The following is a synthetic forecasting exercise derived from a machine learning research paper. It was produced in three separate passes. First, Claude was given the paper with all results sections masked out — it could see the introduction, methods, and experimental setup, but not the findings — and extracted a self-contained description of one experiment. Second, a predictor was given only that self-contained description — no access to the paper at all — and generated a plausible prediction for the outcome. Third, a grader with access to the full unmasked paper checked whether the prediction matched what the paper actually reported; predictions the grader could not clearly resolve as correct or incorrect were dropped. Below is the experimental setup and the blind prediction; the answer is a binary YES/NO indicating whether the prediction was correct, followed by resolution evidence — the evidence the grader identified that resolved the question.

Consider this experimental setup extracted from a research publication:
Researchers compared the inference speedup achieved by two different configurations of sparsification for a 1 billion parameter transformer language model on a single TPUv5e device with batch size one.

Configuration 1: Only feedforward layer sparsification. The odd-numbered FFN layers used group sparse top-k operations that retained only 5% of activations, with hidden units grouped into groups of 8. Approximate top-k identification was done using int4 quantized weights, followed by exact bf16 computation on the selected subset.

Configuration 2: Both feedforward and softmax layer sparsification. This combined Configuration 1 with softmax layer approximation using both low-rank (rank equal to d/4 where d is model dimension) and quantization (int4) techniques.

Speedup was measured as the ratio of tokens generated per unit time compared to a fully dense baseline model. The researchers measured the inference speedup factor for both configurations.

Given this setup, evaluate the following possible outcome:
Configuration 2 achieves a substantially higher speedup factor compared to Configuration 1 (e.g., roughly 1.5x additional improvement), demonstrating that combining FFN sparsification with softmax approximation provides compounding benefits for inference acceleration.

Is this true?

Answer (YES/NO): NO